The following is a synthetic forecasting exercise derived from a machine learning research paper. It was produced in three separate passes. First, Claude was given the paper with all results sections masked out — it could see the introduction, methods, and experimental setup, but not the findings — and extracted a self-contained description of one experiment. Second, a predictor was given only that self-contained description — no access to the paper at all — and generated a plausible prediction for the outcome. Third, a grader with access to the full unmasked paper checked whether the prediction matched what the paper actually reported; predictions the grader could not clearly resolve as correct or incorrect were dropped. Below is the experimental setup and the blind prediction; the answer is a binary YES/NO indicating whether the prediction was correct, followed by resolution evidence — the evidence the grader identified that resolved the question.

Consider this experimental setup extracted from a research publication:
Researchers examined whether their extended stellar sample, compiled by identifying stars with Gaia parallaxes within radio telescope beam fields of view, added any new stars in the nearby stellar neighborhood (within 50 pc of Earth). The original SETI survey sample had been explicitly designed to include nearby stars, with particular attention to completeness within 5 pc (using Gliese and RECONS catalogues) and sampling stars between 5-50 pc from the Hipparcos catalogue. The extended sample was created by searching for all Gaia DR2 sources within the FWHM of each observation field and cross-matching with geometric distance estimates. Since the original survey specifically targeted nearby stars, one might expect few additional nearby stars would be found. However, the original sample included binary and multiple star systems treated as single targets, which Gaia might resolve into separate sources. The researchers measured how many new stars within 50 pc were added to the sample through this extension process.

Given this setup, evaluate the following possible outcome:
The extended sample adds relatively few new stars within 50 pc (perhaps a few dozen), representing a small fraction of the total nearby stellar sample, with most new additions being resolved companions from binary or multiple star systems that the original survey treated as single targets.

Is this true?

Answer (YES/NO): NO